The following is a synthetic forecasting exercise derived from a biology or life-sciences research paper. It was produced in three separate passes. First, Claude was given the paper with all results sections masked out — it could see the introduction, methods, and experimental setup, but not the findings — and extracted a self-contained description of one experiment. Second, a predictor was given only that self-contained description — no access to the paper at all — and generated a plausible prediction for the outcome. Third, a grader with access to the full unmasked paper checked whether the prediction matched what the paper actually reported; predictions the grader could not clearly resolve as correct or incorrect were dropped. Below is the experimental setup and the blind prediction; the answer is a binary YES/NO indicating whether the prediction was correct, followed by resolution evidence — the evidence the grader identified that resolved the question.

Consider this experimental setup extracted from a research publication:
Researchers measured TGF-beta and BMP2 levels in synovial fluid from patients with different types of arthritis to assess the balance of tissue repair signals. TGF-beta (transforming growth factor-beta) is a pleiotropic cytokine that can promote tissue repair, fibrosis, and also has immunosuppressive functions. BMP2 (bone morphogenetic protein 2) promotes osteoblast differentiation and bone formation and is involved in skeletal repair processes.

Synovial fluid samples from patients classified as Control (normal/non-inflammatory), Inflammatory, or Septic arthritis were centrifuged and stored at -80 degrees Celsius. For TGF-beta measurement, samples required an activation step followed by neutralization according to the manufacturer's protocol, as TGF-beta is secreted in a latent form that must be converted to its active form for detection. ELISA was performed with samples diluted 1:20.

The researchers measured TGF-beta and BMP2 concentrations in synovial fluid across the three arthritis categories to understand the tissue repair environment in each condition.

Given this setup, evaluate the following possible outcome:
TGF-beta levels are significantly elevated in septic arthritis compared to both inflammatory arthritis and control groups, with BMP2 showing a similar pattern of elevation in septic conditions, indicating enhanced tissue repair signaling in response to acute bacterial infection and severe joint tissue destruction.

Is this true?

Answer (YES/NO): NO